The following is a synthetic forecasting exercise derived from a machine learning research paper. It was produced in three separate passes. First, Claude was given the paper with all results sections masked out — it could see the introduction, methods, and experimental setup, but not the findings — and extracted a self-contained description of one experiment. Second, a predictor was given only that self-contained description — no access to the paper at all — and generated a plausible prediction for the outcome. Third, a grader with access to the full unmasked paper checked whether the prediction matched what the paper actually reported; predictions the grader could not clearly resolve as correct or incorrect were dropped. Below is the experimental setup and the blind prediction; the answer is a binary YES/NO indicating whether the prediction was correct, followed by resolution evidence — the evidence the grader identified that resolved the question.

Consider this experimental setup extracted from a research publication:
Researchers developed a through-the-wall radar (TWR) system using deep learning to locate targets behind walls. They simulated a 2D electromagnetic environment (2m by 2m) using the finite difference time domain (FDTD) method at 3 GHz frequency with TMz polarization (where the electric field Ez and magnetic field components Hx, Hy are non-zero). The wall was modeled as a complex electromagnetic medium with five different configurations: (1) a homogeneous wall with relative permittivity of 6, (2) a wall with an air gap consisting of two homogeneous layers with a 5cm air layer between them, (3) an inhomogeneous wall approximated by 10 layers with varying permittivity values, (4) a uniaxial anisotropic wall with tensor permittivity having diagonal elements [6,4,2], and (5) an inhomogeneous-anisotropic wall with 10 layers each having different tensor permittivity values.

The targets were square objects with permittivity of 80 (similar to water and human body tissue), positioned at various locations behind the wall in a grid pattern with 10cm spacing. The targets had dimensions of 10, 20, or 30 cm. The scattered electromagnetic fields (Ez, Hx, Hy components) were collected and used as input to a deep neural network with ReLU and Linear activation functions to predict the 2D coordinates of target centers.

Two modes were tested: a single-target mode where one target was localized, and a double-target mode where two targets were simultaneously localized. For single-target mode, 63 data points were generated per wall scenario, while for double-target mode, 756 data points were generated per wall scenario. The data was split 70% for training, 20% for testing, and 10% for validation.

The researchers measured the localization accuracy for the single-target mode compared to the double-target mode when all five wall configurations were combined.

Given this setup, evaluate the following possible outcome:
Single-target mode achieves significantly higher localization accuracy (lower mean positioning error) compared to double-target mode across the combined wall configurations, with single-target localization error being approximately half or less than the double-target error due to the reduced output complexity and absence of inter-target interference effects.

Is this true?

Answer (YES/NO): NO